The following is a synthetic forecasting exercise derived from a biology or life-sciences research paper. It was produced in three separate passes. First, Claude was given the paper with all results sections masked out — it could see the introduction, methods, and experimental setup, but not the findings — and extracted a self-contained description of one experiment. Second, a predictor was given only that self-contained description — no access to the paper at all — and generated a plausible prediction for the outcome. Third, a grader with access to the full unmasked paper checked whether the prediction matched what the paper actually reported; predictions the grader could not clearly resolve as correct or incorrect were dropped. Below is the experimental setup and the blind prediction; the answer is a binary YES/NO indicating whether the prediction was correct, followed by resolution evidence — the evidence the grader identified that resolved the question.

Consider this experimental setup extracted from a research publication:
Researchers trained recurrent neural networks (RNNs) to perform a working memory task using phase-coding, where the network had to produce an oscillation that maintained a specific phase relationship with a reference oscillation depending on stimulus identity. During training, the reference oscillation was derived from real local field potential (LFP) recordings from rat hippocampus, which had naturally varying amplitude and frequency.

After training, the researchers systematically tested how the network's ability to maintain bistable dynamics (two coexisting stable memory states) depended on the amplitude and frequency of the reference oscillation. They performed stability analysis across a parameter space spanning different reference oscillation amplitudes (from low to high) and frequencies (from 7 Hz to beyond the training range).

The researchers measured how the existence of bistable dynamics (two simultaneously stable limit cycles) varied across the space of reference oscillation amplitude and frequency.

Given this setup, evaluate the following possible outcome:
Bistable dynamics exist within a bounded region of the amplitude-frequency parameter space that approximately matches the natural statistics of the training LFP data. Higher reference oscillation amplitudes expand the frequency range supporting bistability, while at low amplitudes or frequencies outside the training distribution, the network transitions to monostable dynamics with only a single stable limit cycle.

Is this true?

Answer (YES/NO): NO